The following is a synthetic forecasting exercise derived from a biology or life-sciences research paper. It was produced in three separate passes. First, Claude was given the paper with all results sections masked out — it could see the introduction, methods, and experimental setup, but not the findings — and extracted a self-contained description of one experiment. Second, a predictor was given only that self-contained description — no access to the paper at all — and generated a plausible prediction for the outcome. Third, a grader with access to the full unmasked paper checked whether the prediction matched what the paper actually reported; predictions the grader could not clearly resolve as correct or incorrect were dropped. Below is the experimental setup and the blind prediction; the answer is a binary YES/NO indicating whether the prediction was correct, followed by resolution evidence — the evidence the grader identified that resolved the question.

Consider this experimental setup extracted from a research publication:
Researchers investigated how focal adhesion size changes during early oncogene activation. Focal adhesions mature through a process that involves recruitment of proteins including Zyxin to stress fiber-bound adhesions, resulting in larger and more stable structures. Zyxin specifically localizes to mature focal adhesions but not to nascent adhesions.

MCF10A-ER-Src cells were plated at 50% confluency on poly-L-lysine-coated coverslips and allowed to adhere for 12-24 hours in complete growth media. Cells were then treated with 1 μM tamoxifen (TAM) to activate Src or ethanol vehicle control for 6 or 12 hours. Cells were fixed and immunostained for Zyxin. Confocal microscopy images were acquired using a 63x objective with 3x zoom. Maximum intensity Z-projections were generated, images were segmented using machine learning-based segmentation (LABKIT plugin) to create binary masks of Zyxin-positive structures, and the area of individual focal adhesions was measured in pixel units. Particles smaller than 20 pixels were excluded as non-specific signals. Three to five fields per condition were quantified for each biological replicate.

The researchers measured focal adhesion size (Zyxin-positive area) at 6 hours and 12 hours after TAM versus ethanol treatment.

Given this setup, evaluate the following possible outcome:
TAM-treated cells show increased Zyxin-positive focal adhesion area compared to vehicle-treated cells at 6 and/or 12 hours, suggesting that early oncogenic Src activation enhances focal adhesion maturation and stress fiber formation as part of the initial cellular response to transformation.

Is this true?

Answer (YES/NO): YES